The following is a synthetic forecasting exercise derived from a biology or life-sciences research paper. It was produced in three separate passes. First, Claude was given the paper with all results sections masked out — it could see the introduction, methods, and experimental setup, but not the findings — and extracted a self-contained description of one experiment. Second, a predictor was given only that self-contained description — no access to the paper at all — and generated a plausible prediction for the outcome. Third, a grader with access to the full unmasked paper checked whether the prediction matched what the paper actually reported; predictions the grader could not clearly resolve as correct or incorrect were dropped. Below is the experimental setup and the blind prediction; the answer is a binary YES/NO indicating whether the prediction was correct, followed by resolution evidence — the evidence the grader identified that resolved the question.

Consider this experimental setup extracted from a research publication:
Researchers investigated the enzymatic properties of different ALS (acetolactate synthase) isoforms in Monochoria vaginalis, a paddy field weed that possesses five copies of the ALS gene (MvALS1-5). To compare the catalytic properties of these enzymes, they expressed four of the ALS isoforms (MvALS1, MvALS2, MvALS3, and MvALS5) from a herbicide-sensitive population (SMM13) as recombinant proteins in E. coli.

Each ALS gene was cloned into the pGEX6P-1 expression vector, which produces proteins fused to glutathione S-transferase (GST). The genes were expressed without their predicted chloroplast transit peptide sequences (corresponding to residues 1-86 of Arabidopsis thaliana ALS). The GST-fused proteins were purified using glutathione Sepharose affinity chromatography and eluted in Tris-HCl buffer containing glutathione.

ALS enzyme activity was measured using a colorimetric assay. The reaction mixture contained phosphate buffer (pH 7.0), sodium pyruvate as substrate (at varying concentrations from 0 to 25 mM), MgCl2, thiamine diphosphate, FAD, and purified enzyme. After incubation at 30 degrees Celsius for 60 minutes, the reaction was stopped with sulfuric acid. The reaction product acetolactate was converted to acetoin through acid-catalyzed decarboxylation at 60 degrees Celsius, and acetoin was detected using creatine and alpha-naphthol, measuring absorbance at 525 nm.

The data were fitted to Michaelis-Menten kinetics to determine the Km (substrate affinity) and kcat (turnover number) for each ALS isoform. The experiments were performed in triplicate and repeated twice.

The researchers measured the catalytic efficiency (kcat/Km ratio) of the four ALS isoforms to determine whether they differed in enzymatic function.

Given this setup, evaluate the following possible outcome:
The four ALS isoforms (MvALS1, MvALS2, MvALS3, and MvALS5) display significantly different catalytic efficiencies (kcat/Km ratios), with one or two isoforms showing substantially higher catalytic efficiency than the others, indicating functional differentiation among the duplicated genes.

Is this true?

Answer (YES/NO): NO